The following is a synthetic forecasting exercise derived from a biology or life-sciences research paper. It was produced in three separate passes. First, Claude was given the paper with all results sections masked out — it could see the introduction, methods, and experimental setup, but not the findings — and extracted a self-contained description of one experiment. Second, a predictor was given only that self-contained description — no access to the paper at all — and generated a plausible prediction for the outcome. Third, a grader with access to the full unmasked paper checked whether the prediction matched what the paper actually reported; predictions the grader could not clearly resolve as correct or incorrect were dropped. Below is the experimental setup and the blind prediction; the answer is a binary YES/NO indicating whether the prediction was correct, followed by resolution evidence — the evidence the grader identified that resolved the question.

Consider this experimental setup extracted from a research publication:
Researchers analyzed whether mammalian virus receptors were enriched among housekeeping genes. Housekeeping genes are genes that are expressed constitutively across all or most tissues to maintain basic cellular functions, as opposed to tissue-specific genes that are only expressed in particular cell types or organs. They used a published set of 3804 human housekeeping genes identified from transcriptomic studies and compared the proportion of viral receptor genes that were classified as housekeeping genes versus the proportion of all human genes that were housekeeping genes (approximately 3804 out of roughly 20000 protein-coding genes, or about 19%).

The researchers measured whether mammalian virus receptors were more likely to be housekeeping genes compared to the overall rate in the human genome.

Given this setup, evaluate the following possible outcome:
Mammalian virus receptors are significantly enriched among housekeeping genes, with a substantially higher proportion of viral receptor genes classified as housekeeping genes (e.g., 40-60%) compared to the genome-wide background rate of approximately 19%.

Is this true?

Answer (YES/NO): NO